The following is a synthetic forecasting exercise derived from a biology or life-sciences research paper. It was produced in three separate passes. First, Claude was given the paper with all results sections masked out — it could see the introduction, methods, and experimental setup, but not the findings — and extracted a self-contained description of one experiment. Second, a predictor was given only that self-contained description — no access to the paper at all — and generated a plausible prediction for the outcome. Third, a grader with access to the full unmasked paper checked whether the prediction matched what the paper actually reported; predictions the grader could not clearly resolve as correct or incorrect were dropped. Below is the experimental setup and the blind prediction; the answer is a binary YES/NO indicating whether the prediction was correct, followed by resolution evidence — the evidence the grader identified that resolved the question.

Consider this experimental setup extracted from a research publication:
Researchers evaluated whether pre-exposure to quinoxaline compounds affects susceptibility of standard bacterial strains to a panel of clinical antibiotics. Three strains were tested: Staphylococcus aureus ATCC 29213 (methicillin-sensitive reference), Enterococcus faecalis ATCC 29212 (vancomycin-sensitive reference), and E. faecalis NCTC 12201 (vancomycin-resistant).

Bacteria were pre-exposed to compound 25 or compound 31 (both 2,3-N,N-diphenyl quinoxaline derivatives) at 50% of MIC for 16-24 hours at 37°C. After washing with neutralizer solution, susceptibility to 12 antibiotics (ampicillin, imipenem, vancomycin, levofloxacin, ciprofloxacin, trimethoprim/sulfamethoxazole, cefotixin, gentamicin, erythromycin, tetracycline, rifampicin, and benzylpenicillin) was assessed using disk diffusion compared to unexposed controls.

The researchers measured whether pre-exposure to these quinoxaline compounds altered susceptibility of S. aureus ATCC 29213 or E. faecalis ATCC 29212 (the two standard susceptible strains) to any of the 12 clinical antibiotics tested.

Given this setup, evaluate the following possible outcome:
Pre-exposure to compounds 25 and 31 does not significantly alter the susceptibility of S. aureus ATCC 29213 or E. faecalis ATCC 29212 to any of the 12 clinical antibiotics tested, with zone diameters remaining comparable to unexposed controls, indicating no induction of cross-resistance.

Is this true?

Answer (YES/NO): YES